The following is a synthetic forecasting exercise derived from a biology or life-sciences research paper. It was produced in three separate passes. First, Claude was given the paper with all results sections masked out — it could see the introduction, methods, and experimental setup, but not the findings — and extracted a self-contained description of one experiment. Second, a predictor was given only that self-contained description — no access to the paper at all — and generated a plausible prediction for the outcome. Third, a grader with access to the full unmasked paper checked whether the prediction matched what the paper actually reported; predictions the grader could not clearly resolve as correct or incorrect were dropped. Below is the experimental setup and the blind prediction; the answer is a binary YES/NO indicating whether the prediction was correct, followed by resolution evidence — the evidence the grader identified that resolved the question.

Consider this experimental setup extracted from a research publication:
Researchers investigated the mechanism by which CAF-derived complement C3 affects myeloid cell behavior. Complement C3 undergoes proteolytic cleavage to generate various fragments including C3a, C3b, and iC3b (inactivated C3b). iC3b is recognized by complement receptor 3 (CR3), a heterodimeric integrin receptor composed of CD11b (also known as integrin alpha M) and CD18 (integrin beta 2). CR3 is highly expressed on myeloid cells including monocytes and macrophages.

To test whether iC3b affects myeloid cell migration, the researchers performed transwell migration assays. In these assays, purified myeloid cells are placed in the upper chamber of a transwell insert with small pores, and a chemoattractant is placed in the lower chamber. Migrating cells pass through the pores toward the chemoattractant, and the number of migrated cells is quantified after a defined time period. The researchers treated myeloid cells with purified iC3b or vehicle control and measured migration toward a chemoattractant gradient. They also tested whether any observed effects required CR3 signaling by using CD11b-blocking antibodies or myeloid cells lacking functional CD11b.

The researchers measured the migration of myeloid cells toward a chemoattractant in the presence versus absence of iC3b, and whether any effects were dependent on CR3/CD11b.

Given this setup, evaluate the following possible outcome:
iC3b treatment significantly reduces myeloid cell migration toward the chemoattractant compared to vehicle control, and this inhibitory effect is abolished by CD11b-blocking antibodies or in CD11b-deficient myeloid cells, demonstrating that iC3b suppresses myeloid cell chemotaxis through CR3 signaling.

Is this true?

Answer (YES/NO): YES